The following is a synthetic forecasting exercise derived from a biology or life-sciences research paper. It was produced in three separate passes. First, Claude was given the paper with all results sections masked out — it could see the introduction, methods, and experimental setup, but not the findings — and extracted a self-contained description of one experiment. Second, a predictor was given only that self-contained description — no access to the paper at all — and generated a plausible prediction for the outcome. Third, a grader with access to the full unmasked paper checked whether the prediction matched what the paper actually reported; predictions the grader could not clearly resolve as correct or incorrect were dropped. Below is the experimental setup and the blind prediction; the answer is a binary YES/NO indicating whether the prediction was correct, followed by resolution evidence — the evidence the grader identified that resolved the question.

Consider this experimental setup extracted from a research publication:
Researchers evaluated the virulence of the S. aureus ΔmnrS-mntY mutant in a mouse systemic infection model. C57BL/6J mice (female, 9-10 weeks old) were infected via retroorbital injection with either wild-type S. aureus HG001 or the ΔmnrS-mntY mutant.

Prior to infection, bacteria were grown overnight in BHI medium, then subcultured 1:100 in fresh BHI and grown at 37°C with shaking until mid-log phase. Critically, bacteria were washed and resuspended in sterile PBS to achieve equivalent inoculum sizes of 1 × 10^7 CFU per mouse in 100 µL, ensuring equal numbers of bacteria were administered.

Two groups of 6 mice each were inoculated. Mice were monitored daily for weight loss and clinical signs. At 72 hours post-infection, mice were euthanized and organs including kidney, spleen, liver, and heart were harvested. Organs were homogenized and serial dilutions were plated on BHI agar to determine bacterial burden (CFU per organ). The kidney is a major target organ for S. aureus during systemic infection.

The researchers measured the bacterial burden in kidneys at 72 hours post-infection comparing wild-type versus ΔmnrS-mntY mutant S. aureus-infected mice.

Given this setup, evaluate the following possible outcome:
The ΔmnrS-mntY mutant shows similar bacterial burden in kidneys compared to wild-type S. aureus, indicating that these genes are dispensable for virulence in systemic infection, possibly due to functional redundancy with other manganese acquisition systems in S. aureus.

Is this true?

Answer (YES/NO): NO